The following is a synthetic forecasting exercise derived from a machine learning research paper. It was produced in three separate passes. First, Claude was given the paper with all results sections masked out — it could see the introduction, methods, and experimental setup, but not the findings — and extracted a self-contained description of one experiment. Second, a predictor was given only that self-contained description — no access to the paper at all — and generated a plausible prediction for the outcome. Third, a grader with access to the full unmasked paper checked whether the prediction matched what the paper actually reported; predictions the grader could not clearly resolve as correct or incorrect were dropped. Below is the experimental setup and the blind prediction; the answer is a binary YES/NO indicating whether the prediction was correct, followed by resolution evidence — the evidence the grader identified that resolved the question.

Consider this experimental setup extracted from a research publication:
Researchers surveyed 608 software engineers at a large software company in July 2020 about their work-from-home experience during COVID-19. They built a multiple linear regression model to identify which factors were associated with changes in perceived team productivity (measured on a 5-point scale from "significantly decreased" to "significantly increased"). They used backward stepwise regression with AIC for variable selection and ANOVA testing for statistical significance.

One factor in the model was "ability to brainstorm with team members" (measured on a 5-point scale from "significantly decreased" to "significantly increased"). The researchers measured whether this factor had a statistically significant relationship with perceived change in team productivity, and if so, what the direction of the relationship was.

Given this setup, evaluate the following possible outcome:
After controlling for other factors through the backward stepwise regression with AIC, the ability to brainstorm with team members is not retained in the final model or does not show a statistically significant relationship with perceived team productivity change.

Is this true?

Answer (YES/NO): NO